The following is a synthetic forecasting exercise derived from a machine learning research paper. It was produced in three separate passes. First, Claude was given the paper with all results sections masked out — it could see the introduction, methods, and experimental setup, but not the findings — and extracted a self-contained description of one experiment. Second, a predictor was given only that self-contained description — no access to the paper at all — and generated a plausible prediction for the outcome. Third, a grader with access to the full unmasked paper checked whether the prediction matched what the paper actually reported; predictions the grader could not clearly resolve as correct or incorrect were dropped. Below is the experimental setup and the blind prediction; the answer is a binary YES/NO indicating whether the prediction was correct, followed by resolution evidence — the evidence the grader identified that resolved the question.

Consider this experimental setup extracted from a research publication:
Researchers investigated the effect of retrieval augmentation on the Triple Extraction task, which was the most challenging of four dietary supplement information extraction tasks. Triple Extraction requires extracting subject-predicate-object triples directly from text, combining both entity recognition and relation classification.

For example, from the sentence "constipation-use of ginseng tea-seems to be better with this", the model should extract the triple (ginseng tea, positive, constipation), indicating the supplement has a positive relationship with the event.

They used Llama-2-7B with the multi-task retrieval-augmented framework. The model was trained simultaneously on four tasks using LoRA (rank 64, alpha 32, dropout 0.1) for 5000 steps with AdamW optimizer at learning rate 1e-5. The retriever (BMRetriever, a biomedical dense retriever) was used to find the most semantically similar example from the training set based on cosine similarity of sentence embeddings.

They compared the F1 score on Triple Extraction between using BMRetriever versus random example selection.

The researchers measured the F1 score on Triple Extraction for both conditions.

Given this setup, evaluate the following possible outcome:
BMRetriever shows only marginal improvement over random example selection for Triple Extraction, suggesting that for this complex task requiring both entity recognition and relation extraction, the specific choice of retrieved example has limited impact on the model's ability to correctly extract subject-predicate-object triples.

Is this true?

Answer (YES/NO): NO